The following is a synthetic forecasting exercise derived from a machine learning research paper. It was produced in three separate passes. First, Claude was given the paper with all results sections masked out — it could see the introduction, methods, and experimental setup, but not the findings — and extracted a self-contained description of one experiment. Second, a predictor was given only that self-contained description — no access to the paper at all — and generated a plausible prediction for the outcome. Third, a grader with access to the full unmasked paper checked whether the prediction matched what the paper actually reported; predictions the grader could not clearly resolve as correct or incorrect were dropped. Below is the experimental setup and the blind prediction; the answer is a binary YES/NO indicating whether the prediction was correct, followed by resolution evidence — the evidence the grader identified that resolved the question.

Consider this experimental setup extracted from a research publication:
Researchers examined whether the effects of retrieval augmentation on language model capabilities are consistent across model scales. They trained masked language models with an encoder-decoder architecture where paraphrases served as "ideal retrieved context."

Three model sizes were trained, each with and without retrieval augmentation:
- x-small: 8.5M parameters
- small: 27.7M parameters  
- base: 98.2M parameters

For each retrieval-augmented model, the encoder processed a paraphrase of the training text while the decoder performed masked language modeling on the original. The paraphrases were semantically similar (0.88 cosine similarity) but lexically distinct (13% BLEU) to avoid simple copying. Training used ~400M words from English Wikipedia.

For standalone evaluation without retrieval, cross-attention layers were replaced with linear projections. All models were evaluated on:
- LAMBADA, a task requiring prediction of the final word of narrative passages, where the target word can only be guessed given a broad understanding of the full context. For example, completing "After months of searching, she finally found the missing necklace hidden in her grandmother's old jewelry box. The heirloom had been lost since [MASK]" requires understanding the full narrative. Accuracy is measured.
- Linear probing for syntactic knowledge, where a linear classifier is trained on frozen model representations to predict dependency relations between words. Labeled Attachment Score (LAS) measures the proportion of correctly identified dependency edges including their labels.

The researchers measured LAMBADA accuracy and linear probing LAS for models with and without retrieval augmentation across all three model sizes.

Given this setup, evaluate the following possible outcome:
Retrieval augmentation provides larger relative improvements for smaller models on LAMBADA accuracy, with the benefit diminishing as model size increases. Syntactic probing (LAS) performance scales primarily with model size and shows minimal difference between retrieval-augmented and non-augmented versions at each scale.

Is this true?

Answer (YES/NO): NO